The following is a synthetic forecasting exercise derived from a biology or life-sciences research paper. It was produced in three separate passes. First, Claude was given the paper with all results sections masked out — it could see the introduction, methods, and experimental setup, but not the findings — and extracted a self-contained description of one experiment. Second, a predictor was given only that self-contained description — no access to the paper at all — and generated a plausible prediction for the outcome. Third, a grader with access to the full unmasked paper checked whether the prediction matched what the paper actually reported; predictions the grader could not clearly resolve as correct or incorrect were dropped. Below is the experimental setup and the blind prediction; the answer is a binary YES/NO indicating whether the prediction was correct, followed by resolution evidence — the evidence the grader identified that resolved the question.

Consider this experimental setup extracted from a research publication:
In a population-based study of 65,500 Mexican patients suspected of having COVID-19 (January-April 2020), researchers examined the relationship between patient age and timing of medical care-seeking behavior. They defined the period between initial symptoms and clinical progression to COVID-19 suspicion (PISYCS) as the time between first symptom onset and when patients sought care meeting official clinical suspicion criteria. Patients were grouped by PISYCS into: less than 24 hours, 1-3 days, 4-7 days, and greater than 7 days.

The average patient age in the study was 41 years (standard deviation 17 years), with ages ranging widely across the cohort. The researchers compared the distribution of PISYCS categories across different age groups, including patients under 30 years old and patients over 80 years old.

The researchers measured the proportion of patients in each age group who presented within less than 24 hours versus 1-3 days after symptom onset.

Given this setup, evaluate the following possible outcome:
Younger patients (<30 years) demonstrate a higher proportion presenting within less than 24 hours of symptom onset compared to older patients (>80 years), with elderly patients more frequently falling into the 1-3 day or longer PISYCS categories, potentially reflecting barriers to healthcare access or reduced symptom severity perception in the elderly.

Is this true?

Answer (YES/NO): NO